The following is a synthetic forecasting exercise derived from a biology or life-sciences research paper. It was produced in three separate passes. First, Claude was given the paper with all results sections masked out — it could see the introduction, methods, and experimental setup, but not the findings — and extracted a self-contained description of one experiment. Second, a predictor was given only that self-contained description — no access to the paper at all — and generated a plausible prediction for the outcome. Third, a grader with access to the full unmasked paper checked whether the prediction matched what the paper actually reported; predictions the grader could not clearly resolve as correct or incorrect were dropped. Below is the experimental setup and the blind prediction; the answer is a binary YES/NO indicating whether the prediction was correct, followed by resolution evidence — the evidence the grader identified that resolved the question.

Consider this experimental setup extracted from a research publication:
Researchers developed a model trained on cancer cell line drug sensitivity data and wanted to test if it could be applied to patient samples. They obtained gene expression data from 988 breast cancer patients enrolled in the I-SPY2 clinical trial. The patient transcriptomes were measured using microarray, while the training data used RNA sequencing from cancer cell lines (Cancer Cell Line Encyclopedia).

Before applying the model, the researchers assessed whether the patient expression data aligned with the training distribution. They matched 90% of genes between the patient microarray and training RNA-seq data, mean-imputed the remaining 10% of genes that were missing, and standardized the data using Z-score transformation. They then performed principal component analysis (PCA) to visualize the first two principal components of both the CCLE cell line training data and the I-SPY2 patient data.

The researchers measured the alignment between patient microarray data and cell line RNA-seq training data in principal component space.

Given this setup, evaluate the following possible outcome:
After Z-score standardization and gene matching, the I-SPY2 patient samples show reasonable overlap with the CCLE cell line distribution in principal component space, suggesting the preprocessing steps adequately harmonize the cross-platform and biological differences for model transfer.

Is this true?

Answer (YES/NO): NO